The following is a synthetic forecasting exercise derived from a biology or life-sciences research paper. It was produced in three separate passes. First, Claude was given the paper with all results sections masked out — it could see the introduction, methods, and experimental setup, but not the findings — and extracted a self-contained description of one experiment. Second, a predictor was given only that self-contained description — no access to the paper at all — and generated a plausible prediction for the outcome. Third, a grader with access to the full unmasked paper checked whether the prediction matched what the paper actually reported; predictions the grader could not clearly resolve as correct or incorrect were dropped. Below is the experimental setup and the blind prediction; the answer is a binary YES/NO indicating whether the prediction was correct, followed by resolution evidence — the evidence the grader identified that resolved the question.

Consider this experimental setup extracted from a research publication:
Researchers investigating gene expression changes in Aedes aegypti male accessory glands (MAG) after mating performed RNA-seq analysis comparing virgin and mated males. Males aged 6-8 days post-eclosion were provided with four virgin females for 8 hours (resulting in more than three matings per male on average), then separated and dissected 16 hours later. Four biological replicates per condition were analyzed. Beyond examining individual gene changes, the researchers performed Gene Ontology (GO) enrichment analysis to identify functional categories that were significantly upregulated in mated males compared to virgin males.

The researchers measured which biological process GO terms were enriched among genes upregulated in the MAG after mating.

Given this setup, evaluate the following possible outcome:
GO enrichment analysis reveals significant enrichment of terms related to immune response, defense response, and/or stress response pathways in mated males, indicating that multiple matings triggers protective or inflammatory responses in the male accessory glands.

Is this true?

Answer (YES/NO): NO